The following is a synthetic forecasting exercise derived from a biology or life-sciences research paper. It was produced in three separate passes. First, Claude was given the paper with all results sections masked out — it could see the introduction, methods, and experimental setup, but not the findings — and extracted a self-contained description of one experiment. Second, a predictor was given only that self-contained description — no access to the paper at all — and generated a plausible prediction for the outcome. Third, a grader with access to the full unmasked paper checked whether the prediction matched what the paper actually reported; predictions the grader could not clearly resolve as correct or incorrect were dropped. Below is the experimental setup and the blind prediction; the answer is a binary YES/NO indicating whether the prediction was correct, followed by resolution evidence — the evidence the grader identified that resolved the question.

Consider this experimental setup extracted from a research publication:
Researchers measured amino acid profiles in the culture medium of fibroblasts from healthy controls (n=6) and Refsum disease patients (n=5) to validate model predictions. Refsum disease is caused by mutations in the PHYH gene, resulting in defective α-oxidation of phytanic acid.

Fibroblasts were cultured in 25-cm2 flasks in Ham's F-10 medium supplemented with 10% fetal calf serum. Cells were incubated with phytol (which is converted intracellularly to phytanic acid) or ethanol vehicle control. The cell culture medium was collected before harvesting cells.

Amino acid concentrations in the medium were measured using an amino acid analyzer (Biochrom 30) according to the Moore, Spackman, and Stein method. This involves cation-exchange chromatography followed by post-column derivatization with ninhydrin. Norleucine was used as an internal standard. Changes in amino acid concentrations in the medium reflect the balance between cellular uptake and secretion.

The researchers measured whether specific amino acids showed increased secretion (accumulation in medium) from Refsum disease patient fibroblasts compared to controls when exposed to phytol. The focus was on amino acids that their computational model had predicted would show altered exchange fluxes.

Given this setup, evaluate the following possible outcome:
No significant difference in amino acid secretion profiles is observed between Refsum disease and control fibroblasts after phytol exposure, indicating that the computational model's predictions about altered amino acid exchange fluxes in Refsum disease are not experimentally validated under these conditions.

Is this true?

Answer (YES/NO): NO